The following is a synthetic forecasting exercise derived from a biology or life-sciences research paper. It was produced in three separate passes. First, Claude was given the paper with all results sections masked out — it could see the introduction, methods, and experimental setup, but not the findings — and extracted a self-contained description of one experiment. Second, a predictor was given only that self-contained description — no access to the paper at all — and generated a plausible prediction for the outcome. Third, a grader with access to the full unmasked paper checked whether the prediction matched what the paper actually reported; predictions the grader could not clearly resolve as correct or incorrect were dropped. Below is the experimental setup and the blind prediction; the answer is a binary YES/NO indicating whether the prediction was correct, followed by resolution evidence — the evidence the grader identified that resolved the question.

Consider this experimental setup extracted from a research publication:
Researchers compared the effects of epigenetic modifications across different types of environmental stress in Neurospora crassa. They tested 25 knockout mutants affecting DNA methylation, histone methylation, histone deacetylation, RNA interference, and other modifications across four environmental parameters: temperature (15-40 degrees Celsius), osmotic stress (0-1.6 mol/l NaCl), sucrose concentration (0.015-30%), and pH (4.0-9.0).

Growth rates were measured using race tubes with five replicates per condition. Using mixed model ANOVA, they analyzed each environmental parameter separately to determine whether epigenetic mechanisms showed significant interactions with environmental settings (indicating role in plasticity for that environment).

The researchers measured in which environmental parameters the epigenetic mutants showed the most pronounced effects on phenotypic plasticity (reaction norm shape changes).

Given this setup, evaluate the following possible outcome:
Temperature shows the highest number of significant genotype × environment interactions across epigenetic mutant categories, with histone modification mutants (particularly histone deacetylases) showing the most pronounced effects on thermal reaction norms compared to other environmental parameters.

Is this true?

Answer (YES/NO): NO